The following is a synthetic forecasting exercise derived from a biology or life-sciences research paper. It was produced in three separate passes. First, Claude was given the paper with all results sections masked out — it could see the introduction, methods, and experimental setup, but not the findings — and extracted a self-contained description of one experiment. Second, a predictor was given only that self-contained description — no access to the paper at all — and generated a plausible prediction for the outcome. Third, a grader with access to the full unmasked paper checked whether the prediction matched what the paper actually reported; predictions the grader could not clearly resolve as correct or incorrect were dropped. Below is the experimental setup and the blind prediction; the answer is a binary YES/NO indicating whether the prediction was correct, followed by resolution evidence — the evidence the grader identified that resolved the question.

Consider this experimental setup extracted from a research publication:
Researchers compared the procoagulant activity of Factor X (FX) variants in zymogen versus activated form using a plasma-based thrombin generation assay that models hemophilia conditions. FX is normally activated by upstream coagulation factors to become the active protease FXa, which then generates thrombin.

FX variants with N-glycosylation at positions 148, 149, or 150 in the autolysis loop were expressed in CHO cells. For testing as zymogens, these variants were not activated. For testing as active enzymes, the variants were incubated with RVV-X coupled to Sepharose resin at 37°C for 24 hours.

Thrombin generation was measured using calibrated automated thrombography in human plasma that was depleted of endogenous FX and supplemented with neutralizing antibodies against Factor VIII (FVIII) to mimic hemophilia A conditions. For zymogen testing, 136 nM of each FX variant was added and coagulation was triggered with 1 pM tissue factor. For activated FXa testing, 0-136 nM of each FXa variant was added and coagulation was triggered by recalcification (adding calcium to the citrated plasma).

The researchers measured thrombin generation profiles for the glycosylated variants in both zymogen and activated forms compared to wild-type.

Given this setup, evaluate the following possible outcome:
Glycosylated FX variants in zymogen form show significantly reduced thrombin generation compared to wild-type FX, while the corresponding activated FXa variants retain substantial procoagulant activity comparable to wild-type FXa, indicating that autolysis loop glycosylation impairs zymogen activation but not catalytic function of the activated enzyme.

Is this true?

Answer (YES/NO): NO